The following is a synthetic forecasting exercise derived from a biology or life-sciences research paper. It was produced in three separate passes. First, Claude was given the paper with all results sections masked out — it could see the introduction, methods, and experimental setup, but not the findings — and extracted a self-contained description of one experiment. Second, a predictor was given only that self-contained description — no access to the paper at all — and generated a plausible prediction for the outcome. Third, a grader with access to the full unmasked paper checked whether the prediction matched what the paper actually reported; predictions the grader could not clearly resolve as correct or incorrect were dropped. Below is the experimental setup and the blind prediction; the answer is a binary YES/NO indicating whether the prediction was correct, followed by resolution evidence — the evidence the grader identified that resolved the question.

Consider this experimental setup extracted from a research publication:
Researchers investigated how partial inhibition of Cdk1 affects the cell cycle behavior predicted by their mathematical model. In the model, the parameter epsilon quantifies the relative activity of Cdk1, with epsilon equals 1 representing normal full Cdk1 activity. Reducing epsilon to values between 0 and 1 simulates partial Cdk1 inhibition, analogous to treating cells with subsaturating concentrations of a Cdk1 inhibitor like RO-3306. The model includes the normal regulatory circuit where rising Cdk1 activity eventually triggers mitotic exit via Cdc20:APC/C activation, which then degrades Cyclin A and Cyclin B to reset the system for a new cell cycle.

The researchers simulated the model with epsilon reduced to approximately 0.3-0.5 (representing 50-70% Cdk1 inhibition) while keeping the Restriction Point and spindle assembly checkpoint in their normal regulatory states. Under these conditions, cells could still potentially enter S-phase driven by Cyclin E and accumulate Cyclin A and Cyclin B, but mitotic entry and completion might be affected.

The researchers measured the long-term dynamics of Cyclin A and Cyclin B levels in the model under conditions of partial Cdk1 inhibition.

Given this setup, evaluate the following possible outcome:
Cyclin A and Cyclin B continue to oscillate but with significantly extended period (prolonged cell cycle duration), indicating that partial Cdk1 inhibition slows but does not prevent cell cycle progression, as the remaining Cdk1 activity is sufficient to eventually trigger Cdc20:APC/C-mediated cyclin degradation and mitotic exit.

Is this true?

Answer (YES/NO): NO